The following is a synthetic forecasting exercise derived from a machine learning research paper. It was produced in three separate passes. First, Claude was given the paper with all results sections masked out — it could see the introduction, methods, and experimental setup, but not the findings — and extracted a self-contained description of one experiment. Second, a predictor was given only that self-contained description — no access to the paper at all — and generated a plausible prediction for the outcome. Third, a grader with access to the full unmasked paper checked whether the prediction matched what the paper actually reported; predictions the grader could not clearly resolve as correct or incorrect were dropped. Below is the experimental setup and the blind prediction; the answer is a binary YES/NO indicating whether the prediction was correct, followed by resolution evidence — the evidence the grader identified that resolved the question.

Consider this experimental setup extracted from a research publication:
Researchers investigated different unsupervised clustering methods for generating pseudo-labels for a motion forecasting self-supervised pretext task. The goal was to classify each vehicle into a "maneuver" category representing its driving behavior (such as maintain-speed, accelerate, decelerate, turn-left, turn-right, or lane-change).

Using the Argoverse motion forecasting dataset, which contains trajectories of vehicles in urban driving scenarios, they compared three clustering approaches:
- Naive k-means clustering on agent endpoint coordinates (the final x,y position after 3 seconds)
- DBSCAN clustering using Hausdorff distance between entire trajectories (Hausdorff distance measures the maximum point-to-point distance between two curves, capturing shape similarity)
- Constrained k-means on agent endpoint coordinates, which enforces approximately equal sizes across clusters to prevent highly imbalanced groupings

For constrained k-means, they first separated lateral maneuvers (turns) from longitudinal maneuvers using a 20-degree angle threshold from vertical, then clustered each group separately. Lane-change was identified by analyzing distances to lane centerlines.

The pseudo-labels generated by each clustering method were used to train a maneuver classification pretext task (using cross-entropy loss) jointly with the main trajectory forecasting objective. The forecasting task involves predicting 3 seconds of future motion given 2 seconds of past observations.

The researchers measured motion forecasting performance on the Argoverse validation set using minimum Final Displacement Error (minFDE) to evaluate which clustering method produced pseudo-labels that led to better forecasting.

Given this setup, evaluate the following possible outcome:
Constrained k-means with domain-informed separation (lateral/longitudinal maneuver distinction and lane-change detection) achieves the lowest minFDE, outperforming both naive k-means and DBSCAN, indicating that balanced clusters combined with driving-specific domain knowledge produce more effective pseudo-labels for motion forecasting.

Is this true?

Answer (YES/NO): YES